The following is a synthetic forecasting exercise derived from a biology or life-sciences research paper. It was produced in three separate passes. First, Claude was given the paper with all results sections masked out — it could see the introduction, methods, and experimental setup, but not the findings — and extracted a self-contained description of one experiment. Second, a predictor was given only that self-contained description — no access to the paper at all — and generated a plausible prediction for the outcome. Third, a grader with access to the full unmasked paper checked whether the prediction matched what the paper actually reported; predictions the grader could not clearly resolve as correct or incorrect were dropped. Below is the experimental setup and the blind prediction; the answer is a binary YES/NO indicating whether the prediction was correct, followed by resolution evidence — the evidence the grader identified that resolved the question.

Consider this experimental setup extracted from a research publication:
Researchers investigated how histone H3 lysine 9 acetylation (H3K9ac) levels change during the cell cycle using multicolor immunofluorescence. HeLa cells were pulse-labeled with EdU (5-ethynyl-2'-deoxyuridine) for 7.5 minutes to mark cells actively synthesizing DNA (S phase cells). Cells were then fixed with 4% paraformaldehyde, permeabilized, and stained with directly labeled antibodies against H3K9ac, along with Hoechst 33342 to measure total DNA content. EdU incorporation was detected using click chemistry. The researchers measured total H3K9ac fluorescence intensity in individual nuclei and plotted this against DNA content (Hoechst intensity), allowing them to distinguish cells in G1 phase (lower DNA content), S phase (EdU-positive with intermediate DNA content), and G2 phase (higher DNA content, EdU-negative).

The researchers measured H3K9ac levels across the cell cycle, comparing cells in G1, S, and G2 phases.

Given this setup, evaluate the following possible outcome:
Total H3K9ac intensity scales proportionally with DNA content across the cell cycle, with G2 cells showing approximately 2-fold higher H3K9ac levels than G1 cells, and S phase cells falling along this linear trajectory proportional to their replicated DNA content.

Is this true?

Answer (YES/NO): NO